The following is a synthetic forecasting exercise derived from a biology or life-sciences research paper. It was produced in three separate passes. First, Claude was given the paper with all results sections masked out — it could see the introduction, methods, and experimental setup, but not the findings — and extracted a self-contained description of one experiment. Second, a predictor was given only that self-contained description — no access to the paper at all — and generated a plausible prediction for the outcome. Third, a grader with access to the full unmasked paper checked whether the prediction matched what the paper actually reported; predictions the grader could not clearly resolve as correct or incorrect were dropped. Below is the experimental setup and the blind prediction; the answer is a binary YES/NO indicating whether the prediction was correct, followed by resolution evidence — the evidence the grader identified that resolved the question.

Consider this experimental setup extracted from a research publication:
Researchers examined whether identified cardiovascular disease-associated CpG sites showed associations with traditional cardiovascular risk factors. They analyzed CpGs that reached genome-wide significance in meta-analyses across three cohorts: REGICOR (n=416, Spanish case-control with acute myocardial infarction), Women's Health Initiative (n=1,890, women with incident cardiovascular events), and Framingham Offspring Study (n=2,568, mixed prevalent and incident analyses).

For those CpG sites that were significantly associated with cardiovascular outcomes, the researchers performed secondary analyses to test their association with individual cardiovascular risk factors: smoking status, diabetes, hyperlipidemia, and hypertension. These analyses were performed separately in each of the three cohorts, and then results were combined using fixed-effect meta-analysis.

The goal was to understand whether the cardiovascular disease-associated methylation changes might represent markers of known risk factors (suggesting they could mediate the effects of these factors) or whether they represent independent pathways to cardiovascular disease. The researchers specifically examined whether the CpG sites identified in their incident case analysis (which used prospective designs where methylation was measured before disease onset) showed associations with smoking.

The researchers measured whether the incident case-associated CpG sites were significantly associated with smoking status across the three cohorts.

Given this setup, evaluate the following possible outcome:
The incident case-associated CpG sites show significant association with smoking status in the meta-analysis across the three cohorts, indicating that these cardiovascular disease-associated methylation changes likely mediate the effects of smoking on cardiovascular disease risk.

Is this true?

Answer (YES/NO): NO